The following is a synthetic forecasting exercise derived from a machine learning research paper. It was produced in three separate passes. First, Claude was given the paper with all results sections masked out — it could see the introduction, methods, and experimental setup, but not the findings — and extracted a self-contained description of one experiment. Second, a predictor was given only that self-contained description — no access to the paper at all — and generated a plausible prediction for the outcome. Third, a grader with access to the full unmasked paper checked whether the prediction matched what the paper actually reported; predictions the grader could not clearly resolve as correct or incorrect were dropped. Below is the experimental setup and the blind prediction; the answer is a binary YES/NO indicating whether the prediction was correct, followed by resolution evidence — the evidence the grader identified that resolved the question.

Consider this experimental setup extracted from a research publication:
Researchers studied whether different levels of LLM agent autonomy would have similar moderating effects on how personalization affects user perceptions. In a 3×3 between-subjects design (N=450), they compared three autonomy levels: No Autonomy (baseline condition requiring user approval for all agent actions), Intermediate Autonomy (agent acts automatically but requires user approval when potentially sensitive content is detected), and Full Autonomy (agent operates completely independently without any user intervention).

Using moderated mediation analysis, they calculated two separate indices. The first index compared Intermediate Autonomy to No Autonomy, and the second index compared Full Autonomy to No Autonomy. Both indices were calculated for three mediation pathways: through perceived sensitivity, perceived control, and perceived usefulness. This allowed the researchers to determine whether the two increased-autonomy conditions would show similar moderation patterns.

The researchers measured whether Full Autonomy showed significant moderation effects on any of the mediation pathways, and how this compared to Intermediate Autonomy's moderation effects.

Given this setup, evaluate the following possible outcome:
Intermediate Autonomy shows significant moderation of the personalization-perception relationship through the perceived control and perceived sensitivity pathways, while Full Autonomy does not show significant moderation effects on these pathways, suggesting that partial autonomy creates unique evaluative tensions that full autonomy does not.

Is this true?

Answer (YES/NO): NO